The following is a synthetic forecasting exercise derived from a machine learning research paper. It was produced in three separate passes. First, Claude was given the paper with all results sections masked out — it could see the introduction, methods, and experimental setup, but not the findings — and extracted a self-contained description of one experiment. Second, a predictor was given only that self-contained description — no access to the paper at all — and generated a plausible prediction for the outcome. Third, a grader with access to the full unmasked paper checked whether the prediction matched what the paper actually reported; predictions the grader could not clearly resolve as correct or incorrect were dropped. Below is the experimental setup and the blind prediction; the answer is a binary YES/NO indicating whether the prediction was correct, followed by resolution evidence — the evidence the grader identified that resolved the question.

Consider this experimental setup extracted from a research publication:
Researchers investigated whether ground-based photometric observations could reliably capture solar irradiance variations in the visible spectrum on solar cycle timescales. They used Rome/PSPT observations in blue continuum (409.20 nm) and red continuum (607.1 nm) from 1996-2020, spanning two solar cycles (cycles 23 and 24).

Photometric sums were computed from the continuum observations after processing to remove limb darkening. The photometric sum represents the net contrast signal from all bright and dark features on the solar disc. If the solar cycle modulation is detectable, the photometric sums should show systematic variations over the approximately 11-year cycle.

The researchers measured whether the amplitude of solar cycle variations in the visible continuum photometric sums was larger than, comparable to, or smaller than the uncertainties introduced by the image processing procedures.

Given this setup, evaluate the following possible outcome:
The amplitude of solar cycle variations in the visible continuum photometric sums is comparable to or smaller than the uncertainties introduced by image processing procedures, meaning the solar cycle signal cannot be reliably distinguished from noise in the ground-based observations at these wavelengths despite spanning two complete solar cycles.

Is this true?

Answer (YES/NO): YES